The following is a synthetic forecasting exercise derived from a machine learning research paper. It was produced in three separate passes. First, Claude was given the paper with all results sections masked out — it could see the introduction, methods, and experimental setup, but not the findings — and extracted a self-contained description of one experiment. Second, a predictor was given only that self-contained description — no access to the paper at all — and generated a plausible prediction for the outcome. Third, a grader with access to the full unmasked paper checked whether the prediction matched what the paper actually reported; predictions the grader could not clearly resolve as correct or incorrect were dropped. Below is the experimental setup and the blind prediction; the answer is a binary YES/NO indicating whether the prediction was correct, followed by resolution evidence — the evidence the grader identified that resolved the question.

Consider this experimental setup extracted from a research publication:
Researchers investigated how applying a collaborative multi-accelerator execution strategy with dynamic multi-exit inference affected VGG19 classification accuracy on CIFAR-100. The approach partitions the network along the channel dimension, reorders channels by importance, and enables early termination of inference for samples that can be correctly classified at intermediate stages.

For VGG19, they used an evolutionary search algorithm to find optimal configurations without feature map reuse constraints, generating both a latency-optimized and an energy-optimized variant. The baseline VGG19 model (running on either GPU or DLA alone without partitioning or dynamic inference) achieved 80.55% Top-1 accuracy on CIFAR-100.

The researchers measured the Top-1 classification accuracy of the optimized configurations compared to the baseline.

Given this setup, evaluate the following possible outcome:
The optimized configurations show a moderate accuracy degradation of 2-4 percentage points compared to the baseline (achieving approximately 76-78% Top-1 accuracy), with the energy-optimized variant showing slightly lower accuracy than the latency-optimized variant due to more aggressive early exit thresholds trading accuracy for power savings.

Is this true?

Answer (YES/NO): NO